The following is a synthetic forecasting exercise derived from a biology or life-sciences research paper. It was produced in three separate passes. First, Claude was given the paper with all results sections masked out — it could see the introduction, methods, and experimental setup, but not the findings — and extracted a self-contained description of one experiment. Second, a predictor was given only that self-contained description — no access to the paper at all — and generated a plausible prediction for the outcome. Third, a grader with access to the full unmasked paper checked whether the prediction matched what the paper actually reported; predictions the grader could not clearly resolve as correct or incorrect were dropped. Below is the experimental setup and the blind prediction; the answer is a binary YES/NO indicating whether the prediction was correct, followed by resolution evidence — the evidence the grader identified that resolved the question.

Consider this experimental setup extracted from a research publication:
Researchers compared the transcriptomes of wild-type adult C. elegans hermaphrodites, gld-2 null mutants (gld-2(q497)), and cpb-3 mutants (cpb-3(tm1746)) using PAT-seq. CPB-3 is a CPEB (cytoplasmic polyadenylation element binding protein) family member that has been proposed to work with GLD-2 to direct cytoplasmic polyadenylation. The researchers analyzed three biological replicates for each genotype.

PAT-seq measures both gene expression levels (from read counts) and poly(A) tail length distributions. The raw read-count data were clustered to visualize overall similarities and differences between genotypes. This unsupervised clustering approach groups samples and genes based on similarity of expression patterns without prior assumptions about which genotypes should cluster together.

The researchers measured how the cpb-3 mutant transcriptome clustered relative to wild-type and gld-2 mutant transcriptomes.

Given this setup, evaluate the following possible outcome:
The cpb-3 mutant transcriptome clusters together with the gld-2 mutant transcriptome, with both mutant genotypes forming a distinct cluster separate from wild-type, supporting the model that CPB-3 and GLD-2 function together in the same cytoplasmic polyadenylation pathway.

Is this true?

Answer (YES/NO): NO